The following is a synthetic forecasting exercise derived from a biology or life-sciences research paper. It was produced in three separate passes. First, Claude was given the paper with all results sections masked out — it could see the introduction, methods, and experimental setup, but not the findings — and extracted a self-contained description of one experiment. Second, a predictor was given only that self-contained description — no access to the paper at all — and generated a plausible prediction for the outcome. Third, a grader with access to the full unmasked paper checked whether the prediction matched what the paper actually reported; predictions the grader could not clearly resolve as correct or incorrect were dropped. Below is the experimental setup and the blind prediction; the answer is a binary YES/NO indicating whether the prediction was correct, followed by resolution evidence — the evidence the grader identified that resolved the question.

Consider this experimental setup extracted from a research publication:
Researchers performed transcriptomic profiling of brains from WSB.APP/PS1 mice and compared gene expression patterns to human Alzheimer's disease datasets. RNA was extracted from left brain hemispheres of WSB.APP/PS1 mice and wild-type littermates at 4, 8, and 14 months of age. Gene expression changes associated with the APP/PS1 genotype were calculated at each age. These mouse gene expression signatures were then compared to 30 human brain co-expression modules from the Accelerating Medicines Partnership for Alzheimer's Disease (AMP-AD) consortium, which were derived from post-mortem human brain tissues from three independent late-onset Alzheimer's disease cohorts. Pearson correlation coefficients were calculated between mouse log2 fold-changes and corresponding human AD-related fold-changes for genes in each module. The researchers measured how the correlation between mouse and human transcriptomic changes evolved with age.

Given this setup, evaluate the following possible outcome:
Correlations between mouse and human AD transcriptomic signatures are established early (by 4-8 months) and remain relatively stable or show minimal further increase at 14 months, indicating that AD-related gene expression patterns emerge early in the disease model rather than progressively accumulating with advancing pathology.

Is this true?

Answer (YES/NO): NO